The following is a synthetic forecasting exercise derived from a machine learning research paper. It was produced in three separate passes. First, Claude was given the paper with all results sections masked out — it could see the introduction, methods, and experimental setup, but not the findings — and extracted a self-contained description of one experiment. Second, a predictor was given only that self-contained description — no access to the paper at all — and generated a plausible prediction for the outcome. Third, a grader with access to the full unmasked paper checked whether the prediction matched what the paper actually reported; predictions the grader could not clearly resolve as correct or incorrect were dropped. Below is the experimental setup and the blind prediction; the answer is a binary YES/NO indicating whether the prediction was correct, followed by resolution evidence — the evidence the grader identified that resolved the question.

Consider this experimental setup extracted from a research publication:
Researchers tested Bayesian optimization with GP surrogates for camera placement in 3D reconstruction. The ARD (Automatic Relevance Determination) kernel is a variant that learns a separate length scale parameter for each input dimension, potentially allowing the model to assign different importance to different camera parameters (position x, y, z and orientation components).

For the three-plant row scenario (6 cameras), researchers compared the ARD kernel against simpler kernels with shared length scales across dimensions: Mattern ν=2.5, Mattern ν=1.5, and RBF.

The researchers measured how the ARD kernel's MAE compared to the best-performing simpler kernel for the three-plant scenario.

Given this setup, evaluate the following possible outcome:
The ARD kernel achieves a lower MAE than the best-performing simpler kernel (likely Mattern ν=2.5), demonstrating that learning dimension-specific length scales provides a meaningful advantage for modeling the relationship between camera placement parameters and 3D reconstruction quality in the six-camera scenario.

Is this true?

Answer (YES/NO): NO